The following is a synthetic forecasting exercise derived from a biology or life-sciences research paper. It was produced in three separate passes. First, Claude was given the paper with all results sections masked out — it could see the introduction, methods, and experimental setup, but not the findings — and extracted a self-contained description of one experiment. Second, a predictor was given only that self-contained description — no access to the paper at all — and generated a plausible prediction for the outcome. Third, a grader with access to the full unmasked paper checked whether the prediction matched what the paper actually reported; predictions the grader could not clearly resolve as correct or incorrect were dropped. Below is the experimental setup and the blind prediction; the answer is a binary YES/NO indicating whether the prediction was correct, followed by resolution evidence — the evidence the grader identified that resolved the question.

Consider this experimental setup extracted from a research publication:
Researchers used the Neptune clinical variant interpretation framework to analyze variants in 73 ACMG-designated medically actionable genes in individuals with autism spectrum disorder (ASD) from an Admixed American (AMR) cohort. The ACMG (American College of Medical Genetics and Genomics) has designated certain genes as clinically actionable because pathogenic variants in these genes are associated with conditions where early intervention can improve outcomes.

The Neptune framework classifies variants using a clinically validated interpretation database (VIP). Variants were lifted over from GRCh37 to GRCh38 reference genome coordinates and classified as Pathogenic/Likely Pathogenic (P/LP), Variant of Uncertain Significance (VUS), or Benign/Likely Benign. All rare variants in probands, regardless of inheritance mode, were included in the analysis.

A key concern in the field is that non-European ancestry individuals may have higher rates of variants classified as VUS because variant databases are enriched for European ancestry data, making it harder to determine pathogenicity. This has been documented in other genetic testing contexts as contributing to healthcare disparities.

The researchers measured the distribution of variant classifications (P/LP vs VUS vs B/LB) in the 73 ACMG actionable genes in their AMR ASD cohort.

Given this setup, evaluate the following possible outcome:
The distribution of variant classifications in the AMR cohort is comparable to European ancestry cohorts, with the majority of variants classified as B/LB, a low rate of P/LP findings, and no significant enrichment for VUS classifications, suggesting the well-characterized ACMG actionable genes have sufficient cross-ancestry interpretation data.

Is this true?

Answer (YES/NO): NO